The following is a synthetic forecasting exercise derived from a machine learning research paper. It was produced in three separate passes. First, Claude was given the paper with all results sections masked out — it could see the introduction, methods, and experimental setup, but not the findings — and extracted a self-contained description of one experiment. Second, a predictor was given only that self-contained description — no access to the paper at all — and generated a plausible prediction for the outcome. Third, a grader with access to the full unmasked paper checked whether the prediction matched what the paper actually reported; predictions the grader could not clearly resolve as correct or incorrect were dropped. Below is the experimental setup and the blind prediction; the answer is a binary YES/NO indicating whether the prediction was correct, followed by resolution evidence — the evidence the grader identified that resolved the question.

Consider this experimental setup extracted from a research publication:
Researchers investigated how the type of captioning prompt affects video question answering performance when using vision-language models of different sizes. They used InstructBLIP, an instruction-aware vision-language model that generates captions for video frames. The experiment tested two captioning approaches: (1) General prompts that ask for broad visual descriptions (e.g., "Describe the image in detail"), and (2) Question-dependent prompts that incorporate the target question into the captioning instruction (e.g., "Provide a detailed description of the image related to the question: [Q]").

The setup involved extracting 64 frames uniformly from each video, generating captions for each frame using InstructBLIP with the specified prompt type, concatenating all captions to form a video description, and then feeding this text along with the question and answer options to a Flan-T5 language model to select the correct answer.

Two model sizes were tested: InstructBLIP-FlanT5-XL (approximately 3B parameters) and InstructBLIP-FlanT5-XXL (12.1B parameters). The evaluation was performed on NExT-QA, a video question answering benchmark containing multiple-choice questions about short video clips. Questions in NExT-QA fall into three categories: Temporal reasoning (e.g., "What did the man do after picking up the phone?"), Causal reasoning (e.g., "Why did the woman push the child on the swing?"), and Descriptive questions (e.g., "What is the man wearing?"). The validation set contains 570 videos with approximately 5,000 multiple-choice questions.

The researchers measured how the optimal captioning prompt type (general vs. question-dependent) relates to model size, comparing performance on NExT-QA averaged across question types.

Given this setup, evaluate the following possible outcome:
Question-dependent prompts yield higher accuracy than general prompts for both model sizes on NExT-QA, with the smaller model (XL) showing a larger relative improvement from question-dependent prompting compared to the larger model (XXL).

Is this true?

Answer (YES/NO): NO